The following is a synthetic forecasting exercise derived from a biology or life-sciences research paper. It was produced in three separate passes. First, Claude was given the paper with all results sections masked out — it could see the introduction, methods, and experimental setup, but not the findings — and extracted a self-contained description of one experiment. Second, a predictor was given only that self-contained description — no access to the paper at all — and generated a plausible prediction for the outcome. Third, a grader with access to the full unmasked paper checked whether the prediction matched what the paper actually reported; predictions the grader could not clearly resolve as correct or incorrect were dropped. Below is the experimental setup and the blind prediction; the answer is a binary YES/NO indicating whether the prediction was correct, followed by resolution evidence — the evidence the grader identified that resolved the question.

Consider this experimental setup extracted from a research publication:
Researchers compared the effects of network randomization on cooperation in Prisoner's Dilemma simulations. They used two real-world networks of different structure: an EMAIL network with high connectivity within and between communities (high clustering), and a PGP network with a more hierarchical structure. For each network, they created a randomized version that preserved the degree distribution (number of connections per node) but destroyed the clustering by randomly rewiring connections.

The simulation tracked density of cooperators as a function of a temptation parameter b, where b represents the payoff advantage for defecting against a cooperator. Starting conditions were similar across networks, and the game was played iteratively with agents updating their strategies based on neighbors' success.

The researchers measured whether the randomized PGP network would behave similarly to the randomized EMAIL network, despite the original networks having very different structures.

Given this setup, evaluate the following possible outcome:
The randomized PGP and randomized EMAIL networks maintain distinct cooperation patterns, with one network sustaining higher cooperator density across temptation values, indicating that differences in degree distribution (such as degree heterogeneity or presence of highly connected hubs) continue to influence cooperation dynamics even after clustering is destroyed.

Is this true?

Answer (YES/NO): NO